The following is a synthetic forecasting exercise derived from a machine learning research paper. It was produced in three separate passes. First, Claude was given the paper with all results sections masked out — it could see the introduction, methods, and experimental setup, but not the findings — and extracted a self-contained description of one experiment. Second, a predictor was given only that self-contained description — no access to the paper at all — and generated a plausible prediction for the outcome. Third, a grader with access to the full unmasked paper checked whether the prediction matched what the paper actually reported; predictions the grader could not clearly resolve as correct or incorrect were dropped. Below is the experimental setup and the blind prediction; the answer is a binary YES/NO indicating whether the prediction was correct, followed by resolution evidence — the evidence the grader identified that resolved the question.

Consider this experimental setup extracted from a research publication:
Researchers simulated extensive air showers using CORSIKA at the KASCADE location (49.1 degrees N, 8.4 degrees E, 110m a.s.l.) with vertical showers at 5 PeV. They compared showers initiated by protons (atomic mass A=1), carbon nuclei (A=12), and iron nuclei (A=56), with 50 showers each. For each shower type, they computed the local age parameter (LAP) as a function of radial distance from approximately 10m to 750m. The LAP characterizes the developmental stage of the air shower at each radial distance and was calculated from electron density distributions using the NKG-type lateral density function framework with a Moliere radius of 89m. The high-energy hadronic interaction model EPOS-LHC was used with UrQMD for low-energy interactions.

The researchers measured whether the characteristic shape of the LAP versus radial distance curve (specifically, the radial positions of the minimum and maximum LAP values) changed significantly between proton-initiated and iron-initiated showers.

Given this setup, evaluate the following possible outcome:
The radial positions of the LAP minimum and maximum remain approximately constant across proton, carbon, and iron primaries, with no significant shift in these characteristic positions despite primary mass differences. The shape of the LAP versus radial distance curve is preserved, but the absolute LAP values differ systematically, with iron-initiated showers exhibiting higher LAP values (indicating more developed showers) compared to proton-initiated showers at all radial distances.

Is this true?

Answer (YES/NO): YES